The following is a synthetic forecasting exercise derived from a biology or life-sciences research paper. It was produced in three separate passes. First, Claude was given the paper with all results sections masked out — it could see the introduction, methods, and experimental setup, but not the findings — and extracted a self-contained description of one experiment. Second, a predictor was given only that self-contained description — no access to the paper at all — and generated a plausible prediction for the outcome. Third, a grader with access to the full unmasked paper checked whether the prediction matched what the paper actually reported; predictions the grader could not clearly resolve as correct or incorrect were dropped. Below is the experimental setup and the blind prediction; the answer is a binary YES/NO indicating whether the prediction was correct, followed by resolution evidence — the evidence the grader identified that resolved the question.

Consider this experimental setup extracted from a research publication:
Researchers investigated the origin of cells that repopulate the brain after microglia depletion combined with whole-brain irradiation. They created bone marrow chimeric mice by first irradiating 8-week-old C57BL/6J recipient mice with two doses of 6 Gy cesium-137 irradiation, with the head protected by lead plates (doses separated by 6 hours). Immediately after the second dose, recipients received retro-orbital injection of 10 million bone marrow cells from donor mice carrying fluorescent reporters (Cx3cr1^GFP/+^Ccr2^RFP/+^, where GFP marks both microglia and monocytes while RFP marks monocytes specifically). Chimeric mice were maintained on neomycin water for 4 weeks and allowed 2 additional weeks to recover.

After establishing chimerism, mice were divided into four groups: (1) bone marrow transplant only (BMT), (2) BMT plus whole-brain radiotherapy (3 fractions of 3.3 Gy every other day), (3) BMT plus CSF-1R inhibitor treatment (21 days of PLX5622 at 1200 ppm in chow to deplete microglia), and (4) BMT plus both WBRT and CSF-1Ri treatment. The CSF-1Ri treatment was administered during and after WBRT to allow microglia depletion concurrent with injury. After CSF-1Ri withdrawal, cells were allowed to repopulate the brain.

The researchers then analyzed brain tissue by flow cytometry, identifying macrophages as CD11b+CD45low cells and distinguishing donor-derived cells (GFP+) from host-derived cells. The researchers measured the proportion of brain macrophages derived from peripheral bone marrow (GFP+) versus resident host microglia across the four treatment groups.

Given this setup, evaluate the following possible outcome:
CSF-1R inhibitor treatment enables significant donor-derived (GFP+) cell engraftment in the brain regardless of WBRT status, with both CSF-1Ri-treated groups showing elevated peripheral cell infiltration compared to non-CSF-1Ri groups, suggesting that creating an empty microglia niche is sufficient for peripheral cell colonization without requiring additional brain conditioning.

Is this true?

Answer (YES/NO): NO